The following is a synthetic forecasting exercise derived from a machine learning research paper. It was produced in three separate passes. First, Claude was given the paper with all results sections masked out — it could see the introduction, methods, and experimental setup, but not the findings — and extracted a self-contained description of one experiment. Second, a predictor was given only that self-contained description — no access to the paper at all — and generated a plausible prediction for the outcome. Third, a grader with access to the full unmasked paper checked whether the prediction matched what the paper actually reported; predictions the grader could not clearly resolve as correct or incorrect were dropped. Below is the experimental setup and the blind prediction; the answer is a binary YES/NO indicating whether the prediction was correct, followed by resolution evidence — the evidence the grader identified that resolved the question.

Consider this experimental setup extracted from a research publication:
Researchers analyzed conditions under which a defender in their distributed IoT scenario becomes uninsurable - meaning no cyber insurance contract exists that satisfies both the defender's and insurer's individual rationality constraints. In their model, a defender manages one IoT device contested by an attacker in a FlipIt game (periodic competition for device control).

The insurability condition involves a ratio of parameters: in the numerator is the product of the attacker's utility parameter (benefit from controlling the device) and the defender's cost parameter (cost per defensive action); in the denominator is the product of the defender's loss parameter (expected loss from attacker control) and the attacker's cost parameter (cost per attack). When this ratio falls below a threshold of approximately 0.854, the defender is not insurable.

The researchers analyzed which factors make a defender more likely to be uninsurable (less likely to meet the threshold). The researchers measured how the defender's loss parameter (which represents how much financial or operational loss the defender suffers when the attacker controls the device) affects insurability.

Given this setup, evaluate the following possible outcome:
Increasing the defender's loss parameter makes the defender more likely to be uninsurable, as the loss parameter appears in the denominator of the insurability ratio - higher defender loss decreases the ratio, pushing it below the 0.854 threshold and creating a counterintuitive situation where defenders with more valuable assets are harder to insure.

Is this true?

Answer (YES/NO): YES